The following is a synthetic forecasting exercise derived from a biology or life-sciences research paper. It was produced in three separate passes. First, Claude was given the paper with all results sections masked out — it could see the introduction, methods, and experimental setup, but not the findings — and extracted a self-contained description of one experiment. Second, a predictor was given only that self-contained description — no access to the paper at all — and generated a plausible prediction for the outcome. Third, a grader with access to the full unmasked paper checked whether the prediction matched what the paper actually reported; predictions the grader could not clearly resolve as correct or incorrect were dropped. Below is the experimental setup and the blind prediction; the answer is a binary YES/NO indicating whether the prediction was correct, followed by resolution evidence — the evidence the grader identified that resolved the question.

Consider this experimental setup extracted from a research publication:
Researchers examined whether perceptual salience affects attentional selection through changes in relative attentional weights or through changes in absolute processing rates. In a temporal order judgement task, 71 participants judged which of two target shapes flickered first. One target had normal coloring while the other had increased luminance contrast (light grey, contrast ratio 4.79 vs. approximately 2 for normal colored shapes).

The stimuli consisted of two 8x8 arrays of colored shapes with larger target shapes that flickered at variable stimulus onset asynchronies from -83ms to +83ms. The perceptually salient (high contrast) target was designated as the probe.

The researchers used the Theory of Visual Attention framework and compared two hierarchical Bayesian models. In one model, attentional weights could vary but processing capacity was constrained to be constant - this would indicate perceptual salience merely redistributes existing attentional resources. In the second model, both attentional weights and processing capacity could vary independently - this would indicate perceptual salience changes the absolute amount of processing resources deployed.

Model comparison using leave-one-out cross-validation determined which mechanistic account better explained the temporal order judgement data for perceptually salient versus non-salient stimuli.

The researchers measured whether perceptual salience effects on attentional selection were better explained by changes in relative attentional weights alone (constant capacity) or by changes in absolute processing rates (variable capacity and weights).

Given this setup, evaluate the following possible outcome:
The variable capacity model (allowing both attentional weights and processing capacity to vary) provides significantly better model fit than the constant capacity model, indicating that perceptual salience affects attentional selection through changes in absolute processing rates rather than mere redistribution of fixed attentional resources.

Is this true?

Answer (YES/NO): NO